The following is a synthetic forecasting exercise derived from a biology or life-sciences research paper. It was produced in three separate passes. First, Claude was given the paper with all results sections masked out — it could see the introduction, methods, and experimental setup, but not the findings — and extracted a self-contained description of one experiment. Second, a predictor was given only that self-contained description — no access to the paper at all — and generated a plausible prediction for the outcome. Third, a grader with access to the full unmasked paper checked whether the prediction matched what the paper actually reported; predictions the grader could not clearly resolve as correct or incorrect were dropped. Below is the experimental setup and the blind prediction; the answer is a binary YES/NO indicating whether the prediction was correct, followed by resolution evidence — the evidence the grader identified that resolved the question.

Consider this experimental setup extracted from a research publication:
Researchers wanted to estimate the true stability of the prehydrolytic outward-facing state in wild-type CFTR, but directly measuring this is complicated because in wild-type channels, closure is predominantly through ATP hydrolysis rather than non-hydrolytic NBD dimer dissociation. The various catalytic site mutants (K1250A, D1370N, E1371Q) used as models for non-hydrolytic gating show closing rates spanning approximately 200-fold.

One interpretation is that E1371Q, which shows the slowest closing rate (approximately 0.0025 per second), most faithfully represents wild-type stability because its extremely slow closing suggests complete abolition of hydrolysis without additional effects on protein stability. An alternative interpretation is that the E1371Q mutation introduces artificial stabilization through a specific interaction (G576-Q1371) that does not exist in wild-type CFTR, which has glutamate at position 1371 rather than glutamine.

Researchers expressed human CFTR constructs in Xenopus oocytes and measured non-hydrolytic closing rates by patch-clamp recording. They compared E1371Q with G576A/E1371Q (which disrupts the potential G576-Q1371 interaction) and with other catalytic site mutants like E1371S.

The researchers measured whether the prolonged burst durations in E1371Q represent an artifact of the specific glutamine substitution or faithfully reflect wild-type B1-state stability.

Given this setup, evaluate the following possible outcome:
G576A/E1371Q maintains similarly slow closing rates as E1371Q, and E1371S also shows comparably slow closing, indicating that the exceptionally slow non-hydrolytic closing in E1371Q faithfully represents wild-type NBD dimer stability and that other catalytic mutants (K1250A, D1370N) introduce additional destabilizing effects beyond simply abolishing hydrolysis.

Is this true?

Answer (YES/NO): NO